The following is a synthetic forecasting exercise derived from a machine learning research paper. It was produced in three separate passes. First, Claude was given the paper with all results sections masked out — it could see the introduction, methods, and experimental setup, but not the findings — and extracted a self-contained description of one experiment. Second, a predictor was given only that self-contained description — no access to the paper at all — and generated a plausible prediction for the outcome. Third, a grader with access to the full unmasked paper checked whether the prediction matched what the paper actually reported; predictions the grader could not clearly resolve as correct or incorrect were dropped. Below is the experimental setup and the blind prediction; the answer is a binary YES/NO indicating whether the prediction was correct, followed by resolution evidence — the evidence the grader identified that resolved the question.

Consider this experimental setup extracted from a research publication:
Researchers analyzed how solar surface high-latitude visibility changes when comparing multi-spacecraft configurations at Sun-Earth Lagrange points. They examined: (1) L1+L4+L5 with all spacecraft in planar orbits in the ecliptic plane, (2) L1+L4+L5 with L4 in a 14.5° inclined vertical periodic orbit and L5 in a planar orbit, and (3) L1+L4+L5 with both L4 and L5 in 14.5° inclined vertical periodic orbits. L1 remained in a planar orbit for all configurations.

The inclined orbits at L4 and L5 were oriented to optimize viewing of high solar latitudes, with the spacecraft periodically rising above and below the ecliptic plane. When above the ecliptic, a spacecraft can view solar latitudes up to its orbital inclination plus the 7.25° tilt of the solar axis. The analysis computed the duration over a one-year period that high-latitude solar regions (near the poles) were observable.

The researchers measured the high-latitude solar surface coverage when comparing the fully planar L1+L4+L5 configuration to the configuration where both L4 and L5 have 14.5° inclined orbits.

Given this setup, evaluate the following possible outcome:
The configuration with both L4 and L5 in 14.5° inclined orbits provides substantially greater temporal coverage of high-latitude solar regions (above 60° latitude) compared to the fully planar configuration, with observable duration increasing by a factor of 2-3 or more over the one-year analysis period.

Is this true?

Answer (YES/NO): NO